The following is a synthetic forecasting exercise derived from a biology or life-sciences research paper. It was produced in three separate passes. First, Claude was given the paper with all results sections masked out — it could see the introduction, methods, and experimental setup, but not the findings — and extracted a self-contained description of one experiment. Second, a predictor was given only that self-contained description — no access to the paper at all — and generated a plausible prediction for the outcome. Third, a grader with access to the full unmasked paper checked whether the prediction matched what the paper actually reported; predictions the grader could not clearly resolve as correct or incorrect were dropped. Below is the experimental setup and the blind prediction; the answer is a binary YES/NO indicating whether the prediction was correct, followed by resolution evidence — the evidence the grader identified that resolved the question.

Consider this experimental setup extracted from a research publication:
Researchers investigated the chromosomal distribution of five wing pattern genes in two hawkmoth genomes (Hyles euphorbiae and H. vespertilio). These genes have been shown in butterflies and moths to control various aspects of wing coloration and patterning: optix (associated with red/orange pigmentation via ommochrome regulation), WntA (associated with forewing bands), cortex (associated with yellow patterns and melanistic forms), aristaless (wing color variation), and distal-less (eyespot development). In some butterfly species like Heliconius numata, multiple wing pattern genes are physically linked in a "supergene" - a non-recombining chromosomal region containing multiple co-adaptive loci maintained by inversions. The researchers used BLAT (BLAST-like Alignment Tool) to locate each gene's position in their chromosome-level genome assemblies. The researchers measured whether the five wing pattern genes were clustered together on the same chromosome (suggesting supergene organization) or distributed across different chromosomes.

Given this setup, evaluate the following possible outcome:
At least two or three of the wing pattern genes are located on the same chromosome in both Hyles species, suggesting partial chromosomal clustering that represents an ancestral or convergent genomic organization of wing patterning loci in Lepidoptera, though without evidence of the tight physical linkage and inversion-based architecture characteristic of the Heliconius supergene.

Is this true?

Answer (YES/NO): NO